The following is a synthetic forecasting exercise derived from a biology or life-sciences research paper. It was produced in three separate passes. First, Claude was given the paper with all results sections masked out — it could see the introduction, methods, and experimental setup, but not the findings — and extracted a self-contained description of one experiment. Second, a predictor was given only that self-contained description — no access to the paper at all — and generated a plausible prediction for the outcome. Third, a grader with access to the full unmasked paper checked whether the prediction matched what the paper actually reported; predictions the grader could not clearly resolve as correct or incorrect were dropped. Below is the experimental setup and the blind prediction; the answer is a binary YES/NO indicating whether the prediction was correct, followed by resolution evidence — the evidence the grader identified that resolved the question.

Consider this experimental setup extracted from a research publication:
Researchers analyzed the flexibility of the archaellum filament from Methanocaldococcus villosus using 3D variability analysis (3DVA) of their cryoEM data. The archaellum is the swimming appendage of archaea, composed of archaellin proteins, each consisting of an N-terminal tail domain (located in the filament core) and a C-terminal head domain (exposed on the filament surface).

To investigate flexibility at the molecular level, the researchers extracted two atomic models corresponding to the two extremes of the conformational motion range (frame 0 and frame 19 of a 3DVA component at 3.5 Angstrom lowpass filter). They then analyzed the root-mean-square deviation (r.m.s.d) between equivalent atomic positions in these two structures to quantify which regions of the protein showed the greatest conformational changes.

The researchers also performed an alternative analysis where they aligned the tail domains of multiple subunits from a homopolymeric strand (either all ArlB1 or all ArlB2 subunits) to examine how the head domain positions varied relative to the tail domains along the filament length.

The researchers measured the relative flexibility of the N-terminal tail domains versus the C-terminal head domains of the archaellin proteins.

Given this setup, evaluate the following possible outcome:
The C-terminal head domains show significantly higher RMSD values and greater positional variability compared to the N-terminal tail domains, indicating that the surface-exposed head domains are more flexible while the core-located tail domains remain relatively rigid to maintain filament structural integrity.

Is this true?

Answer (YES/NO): NO